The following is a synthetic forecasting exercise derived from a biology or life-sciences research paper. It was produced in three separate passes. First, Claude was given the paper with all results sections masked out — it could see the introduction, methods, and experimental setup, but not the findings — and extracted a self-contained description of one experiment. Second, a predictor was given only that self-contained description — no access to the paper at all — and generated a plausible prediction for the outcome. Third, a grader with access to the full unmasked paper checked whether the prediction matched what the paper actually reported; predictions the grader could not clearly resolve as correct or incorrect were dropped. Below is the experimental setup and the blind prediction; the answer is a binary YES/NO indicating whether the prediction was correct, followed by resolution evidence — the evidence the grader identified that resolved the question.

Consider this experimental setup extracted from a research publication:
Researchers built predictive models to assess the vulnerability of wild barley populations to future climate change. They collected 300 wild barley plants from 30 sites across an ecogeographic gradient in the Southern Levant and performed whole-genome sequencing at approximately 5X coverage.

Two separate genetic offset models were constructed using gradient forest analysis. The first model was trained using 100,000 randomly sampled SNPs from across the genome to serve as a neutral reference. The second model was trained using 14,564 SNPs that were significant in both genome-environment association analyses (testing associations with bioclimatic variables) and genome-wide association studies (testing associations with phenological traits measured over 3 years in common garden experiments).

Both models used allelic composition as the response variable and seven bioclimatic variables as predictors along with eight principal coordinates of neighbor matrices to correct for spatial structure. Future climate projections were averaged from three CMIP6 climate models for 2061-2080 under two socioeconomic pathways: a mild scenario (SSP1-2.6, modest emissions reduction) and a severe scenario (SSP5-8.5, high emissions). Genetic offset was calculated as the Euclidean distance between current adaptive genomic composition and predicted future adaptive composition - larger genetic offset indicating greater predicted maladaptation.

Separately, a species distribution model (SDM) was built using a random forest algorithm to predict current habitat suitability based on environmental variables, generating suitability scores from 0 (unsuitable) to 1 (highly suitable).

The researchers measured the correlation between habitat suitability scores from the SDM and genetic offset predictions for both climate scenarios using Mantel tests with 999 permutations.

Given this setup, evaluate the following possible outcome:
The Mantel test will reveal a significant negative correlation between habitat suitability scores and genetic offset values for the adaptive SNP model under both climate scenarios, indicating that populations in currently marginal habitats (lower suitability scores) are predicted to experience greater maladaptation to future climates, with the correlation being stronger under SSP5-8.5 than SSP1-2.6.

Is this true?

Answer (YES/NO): NO